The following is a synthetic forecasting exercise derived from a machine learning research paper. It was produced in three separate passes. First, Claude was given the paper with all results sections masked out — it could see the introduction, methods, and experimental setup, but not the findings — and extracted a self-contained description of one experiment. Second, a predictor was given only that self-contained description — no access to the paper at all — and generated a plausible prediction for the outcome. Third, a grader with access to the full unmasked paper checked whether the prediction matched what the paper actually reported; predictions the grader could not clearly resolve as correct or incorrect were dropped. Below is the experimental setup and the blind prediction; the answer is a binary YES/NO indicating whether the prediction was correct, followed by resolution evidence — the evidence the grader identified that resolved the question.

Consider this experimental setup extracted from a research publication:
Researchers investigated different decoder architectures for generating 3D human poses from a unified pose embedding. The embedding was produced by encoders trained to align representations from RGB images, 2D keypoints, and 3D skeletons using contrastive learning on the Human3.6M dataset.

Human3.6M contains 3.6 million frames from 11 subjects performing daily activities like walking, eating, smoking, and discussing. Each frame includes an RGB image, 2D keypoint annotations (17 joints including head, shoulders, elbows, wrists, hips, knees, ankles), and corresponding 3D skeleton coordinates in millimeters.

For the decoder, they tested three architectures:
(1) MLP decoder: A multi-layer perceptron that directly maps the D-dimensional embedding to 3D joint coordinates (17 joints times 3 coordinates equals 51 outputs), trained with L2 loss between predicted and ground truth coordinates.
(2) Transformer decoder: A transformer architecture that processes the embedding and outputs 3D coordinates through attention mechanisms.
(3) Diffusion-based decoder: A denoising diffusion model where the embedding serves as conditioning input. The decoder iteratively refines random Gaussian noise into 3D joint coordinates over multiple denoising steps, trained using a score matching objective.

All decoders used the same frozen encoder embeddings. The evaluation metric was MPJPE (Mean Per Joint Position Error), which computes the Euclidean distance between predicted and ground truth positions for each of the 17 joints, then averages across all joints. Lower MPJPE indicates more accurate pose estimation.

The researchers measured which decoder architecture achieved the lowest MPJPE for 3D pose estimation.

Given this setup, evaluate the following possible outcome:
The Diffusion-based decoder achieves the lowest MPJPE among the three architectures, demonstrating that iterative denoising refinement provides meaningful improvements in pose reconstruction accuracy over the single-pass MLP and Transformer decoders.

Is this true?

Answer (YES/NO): YES